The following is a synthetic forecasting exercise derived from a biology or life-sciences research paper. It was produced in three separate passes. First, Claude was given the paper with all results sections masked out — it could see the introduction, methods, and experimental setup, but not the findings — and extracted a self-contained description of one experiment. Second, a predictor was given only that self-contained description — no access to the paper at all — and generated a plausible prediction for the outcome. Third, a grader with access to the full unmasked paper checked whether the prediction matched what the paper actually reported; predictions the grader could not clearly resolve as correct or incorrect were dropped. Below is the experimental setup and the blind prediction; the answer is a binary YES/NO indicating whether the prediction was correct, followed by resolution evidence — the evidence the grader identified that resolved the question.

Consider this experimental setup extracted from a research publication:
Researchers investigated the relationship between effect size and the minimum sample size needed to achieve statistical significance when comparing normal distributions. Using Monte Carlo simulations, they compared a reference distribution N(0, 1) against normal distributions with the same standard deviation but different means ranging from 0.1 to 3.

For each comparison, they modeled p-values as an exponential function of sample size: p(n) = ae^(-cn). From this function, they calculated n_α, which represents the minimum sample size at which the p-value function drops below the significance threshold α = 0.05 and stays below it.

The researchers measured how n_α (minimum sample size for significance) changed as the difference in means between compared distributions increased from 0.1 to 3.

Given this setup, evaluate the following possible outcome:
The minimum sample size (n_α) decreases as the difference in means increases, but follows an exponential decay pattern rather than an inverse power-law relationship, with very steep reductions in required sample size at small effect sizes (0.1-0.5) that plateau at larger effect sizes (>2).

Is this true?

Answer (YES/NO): NO